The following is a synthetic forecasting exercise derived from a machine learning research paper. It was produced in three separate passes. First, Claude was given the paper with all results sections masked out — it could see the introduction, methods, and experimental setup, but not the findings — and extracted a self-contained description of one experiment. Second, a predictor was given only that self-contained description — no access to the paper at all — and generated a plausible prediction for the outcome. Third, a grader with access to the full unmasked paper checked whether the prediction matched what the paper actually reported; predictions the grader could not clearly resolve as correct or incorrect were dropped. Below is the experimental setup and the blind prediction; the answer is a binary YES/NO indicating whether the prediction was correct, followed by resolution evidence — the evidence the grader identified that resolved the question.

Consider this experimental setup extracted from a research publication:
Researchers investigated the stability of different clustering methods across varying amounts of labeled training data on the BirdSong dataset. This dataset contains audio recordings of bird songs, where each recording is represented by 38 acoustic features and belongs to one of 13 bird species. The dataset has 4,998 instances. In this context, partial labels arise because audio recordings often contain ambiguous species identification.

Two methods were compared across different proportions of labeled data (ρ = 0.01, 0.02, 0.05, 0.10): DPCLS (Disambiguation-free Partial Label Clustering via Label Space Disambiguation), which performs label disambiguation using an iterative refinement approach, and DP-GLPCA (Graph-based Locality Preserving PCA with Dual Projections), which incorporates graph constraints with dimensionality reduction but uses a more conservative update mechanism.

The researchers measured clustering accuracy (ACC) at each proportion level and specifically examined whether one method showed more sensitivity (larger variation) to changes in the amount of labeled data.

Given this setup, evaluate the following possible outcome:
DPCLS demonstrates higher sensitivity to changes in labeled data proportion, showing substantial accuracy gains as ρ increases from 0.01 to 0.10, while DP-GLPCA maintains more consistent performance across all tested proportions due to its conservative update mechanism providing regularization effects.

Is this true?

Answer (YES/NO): YES